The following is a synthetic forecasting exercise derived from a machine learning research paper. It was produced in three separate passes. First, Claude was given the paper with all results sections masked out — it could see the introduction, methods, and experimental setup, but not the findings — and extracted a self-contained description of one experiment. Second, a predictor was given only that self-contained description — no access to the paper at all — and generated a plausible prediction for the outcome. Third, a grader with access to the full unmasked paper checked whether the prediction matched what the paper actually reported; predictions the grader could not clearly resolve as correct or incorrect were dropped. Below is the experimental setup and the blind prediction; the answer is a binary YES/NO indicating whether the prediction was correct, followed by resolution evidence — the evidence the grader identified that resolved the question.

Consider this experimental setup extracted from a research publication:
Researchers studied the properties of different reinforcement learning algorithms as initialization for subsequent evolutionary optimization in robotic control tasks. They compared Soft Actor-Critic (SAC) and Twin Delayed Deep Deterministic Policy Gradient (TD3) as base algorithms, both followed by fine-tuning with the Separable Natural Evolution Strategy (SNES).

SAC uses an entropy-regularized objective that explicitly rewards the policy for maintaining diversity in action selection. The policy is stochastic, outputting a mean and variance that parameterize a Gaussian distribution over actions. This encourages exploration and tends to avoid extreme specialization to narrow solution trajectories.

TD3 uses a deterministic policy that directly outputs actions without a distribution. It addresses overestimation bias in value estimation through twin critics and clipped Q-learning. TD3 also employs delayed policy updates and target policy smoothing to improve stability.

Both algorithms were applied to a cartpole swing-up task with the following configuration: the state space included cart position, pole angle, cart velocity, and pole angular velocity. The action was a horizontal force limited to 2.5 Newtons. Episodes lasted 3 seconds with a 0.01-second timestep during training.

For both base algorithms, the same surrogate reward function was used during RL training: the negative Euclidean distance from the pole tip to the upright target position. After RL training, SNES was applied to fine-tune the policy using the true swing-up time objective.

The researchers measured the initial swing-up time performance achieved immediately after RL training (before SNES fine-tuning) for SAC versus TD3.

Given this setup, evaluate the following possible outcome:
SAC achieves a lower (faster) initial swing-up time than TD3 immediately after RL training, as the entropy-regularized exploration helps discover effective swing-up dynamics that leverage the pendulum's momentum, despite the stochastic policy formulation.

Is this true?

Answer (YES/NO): YES